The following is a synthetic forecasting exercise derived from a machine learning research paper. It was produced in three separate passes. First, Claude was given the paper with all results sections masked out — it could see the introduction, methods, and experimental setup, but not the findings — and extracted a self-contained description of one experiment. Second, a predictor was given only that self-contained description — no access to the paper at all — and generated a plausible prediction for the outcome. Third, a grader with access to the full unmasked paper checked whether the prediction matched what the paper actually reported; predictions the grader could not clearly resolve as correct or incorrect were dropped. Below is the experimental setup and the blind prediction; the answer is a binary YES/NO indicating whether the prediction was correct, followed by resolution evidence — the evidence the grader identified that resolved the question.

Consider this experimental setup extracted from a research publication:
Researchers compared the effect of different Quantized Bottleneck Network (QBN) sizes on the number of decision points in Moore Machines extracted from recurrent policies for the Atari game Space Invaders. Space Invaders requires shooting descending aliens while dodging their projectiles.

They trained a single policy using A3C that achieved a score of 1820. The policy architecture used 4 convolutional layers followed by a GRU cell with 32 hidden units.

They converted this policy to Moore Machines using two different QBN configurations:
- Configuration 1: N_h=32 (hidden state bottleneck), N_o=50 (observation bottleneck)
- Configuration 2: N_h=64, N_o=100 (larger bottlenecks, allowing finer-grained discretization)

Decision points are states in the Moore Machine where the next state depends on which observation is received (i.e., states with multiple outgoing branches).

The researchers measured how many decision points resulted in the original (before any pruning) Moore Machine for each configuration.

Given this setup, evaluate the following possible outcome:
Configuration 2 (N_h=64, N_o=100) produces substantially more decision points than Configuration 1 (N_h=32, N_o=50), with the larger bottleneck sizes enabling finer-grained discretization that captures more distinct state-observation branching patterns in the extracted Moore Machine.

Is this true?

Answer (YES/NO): NO